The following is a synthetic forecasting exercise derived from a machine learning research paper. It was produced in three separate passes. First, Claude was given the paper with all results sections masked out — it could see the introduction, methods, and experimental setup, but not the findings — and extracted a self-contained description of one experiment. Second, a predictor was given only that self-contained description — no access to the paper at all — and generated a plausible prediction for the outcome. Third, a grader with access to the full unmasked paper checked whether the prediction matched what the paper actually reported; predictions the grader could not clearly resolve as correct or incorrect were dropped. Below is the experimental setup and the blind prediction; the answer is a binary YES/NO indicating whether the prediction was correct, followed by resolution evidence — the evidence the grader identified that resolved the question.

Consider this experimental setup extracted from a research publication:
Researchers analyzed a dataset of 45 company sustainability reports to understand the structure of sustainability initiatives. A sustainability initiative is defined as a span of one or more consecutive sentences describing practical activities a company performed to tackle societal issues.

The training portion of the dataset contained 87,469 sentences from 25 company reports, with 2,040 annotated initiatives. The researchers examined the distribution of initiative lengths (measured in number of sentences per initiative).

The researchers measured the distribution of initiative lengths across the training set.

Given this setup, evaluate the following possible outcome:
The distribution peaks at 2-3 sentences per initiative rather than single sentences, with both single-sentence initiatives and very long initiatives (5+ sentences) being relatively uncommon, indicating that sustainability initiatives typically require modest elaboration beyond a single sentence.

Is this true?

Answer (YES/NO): NO